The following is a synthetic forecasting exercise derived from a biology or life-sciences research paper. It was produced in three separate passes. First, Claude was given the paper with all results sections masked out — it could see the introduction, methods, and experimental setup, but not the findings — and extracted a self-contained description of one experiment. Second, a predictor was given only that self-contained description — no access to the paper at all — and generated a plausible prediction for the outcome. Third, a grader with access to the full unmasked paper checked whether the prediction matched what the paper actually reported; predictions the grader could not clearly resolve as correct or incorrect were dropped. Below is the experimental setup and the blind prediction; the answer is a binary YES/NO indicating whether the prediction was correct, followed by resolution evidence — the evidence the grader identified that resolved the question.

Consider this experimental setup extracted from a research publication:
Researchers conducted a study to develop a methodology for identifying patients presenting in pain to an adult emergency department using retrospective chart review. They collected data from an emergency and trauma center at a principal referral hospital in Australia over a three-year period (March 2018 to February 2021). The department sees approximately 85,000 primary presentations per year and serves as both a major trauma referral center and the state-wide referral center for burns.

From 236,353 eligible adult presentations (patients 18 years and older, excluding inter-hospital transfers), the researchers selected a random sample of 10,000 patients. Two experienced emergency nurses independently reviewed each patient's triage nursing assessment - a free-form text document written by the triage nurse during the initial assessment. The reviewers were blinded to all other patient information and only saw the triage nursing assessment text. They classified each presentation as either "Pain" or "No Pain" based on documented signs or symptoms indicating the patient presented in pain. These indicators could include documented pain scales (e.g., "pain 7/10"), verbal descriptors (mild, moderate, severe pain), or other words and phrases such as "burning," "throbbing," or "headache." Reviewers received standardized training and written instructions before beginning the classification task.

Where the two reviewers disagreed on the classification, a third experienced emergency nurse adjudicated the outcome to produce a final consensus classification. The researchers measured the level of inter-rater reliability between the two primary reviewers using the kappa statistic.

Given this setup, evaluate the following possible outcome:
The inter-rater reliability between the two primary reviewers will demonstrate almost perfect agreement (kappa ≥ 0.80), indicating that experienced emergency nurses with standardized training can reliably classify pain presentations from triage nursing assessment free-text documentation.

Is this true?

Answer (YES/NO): YES